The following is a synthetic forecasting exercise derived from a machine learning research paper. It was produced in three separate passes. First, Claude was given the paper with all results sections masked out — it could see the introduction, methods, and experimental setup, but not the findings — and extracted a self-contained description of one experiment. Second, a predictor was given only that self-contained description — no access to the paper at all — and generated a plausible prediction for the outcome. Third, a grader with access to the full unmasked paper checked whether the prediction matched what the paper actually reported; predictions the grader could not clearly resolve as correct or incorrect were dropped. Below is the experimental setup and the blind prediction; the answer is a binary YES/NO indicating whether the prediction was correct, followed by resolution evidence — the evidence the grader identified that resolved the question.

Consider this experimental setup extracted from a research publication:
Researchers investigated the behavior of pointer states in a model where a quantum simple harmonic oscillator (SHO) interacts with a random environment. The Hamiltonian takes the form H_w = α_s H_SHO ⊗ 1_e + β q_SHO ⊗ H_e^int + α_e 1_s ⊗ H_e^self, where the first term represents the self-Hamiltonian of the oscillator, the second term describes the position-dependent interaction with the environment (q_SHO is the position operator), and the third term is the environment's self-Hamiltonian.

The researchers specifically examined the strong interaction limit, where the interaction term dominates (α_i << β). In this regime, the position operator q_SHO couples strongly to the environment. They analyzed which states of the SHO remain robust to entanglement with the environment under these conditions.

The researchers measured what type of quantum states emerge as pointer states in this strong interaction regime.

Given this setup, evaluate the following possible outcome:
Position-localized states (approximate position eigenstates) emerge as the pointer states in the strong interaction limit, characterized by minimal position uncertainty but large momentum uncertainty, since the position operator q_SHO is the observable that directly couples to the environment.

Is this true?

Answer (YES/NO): YES